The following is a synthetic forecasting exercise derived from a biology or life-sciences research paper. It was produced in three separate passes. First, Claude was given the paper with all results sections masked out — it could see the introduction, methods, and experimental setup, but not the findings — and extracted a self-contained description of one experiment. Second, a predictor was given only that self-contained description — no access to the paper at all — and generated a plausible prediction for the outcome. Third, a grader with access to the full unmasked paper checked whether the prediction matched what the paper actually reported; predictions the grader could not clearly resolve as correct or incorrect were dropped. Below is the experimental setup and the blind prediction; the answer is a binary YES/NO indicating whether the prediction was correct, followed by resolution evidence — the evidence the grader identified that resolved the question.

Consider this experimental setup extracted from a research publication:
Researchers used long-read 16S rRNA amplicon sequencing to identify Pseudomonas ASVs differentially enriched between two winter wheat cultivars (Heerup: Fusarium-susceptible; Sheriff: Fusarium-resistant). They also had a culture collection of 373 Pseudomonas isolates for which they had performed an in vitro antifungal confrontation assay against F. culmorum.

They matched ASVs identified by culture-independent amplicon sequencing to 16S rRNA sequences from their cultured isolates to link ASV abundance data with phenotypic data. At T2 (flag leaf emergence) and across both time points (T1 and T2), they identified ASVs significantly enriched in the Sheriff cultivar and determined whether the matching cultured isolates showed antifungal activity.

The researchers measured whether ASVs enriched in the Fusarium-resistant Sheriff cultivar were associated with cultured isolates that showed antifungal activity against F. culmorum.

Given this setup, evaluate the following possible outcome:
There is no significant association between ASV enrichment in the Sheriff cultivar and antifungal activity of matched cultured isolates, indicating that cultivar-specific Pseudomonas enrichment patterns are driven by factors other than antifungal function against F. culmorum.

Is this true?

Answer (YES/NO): NO